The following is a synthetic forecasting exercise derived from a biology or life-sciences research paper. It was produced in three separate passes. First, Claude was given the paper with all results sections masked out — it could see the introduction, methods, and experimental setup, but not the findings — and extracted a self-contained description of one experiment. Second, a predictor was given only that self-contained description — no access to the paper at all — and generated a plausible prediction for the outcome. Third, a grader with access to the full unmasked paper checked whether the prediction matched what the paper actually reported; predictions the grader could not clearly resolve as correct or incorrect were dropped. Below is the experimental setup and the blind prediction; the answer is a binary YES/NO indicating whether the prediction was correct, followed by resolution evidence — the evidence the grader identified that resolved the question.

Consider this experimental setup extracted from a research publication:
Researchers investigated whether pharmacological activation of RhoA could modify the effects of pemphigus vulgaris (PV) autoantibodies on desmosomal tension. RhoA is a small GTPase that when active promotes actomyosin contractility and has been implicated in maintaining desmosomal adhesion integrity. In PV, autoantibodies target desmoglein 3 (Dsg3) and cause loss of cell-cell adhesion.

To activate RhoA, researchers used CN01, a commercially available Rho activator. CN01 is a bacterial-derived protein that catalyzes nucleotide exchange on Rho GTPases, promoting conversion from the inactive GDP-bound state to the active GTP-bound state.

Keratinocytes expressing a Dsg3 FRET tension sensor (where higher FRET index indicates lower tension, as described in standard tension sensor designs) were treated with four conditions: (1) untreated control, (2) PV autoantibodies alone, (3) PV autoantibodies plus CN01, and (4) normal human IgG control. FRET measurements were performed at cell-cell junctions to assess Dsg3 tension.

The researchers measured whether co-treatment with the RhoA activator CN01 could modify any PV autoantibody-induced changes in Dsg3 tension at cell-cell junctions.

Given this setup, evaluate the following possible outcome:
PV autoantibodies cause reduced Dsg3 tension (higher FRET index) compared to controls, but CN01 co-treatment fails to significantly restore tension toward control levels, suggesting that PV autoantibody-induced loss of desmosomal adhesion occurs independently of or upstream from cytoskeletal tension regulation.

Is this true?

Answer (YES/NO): NO